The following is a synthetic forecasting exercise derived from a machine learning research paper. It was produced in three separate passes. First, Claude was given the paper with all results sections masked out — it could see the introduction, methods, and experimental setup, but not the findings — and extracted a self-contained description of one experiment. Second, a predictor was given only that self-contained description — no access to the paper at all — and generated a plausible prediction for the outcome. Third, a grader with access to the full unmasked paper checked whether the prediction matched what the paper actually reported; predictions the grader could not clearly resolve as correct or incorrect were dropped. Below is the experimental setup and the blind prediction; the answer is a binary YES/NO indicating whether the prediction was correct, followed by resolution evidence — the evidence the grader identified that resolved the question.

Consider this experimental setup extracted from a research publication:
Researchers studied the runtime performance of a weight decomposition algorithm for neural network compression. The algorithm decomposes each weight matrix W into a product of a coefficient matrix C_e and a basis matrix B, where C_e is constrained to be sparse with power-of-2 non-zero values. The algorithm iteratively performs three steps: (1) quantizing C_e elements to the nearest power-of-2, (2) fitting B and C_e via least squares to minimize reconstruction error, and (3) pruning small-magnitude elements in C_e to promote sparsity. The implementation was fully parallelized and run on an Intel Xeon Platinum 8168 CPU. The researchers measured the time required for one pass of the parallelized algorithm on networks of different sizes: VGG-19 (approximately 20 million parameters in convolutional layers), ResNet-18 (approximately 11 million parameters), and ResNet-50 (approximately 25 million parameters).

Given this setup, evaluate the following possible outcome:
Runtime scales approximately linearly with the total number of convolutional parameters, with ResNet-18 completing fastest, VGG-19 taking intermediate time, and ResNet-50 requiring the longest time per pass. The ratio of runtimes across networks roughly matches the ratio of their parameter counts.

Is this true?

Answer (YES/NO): NO